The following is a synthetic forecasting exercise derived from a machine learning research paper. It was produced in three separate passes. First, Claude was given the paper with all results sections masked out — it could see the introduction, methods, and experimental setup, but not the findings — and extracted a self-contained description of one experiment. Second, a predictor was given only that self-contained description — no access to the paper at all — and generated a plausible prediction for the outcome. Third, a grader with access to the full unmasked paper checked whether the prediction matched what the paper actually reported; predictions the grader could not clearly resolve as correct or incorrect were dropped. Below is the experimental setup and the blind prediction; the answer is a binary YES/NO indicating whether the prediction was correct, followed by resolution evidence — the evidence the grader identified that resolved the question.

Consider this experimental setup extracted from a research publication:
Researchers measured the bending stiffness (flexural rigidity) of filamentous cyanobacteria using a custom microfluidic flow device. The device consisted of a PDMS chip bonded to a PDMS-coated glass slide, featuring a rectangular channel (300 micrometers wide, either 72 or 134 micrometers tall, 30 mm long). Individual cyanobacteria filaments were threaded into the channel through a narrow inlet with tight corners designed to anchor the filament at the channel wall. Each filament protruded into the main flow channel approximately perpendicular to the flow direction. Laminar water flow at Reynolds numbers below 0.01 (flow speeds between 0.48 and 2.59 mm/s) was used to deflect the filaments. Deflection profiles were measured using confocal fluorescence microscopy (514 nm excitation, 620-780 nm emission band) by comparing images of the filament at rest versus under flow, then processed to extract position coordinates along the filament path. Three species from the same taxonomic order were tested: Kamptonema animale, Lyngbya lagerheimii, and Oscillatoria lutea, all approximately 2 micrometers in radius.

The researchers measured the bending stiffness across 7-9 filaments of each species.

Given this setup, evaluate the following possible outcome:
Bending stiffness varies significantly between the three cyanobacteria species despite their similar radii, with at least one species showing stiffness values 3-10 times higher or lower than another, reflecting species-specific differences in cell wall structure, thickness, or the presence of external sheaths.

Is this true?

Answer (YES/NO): NO